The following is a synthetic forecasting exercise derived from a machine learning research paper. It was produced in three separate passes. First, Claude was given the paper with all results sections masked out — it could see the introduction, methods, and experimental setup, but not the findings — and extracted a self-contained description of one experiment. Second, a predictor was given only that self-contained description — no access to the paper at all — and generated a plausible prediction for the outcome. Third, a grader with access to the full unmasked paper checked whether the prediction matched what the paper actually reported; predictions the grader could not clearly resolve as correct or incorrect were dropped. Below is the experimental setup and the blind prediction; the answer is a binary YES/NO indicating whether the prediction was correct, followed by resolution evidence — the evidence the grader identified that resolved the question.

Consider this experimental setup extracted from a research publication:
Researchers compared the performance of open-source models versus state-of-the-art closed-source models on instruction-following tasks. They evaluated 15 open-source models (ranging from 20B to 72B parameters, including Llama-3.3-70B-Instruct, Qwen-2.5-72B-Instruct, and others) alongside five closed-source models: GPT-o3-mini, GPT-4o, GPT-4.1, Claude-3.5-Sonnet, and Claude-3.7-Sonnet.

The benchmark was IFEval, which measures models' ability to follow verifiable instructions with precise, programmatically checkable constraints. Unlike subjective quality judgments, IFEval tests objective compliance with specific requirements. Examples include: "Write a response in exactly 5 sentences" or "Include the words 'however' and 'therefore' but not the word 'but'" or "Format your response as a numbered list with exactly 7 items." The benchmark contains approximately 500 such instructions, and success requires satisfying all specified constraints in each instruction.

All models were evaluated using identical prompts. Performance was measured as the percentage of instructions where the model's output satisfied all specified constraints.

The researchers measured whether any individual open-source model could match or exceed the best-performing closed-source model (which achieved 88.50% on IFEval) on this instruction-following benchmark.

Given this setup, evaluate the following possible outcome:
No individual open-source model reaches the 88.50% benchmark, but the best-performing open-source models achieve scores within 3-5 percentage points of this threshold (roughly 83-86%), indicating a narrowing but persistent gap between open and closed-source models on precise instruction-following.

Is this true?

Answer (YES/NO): NO